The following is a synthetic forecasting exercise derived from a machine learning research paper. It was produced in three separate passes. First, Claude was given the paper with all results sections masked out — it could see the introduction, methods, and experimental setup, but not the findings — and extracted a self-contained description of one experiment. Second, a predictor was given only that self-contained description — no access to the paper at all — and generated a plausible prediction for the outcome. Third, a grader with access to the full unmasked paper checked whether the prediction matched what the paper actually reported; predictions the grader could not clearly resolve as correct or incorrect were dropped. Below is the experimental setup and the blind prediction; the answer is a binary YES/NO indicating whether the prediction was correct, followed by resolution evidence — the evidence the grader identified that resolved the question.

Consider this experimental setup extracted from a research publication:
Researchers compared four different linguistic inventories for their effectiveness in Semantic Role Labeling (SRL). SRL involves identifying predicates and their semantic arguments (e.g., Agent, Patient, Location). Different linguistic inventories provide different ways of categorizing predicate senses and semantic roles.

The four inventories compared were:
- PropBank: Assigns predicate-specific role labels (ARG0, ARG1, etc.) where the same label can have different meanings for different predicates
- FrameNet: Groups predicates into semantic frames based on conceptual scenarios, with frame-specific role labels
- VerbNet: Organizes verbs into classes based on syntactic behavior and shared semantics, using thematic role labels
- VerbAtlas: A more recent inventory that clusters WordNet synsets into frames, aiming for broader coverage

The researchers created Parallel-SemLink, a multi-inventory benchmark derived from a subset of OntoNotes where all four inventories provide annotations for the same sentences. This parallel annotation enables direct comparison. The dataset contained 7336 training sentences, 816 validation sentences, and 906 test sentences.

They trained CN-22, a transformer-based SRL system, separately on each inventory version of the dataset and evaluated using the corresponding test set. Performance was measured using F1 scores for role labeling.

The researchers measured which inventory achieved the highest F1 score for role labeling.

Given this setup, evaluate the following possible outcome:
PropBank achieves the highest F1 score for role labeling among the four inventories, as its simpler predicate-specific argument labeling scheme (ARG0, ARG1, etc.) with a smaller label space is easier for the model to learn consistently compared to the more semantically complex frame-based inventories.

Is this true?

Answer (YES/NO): NO